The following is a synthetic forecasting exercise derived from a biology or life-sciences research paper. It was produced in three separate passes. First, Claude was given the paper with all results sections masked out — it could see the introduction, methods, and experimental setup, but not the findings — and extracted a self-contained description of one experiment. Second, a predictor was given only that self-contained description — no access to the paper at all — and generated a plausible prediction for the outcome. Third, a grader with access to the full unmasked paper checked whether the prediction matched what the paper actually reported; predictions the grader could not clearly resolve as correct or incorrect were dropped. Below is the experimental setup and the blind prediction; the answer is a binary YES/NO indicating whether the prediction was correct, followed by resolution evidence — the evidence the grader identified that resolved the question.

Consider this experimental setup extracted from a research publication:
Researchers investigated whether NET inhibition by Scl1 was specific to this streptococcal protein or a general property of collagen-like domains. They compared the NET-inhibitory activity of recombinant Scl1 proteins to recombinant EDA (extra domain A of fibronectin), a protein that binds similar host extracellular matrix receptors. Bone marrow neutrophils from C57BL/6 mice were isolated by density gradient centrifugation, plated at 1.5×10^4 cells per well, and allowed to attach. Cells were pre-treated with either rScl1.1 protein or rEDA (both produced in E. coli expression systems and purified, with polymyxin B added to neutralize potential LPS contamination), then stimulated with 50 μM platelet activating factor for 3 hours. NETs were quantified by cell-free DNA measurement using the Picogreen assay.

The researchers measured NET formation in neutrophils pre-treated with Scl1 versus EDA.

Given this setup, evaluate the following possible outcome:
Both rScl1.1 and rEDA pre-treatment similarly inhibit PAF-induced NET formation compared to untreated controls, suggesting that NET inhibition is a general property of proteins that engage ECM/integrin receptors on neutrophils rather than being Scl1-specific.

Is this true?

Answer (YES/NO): NO